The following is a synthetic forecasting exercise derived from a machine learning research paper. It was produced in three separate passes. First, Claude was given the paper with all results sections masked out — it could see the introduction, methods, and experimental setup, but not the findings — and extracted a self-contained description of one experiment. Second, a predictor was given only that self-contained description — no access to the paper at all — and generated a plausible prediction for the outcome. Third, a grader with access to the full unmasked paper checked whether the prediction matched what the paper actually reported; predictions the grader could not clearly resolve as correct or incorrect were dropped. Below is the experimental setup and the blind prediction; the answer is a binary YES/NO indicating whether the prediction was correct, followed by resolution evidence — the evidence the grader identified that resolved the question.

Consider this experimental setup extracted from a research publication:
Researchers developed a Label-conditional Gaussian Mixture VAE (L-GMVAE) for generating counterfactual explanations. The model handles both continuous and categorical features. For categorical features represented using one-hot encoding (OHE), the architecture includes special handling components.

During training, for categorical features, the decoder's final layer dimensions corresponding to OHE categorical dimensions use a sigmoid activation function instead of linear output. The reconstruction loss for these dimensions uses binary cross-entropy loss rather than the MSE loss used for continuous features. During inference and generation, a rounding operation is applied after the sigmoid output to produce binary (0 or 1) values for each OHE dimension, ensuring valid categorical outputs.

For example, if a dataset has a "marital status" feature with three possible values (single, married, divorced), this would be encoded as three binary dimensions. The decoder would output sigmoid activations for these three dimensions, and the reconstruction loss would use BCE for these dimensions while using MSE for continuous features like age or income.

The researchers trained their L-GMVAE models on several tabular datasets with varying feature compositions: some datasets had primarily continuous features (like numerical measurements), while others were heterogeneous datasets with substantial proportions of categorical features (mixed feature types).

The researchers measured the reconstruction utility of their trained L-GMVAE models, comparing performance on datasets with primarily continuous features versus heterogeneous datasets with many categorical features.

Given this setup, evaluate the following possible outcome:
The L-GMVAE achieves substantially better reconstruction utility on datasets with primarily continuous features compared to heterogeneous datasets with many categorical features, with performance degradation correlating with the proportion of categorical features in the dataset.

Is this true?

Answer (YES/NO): YES